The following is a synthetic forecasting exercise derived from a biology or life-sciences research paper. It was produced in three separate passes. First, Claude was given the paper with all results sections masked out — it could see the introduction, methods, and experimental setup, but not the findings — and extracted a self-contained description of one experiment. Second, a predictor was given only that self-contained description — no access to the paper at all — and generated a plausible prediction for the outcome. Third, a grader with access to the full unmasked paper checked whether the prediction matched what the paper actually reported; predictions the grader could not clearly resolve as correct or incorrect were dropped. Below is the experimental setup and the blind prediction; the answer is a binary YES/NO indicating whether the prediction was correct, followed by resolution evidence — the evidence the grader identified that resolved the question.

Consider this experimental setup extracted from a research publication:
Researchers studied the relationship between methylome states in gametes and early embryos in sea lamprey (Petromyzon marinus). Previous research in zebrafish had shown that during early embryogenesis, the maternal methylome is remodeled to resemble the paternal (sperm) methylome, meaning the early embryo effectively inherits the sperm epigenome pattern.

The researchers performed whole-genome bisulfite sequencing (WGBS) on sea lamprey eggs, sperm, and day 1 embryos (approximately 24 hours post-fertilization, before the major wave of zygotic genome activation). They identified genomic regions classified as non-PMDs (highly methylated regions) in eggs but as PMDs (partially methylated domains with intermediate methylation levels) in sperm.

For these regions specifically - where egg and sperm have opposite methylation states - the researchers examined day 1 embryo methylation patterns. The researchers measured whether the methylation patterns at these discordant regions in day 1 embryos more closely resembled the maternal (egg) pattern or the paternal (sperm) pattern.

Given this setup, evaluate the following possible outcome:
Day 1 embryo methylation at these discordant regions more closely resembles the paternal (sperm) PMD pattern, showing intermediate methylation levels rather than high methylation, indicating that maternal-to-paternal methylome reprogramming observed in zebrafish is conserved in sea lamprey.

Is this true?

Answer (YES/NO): YES